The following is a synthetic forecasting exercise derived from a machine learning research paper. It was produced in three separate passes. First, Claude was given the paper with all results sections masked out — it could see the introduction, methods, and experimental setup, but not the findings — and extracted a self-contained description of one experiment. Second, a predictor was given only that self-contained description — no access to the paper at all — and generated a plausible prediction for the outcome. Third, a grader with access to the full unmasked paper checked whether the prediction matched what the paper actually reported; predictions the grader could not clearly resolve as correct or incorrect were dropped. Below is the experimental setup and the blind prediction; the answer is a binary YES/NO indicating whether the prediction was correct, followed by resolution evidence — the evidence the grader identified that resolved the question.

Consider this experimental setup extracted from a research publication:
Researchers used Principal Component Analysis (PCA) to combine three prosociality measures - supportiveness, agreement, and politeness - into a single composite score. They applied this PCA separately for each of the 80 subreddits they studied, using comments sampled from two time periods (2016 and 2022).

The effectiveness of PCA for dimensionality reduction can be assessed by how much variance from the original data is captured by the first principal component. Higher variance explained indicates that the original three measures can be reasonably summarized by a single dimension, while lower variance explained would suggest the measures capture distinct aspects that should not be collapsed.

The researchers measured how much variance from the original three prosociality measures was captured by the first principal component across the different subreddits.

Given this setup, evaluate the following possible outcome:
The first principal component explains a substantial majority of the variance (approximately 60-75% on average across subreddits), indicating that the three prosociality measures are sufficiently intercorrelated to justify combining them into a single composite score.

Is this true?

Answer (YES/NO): NO